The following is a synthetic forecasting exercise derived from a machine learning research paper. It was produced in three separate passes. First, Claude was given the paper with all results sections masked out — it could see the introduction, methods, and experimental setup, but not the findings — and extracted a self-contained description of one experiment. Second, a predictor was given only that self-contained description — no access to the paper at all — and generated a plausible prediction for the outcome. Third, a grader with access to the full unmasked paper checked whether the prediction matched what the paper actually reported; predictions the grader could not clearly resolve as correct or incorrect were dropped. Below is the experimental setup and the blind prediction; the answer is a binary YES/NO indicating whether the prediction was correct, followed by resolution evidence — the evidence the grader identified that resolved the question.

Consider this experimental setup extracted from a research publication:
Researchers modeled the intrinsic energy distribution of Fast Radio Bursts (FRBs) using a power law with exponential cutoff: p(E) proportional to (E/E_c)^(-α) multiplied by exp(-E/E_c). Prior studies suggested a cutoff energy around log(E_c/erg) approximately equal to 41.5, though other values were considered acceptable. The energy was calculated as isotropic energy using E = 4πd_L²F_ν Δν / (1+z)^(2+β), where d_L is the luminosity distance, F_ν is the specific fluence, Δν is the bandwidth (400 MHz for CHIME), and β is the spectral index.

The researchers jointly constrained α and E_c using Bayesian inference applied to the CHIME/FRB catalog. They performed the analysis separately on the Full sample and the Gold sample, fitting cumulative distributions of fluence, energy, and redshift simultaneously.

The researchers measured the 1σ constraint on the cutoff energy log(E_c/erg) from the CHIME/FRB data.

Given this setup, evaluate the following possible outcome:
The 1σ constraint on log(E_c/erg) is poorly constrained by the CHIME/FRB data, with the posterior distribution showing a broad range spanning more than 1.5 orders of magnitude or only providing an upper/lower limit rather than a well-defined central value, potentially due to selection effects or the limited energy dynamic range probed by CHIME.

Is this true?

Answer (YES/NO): NO